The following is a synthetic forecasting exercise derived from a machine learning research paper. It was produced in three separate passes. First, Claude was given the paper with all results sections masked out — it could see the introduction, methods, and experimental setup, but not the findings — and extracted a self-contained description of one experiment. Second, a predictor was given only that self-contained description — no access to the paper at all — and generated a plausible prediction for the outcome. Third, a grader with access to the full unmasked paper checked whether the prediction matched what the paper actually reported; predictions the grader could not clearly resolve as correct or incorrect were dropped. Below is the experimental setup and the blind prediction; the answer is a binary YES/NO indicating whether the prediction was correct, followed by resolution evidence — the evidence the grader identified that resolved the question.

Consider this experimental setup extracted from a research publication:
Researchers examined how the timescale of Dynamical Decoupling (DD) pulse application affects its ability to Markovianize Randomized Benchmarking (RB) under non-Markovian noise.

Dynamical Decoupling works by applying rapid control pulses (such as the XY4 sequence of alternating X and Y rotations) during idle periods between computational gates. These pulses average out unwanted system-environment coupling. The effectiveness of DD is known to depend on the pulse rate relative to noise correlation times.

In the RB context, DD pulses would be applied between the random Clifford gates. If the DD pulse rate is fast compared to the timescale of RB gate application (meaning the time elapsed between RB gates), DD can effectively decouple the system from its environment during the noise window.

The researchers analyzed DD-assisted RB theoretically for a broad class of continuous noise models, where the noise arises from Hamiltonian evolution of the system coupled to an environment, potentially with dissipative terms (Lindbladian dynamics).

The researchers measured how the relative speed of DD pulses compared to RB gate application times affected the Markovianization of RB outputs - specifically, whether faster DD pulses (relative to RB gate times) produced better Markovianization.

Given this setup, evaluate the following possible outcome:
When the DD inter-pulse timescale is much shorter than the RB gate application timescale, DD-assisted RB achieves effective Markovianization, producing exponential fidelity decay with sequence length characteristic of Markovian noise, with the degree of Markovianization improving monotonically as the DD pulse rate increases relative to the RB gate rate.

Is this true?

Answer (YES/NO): YES